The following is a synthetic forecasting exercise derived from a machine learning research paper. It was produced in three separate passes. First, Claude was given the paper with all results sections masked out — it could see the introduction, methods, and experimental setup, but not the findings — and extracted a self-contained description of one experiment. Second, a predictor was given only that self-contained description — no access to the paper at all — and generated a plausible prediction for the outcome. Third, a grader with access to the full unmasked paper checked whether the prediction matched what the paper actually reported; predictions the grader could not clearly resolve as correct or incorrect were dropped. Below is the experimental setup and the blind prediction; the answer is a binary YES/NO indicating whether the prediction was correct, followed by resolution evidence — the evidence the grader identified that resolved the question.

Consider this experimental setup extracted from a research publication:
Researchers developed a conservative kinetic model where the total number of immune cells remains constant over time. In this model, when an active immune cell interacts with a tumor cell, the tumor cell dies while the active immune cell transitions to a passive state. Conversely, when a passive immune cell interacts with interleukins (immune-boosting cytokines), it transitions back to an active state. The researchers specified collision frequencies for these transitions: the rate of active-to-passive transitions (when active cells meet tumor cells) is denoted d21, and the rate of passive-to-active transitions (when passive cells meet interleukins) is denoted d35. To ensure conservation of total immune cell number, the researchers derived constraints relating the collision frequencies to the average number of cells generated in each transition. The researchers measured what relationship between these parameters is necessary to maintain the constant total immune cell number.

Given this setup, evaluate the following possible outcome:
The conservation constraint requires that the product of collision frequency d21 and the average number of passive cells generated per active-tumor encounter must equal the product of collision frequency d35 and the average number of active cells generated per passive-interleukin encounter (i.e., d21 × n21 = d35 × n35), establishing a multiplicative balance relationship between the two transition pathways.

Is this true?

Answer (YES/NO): NO